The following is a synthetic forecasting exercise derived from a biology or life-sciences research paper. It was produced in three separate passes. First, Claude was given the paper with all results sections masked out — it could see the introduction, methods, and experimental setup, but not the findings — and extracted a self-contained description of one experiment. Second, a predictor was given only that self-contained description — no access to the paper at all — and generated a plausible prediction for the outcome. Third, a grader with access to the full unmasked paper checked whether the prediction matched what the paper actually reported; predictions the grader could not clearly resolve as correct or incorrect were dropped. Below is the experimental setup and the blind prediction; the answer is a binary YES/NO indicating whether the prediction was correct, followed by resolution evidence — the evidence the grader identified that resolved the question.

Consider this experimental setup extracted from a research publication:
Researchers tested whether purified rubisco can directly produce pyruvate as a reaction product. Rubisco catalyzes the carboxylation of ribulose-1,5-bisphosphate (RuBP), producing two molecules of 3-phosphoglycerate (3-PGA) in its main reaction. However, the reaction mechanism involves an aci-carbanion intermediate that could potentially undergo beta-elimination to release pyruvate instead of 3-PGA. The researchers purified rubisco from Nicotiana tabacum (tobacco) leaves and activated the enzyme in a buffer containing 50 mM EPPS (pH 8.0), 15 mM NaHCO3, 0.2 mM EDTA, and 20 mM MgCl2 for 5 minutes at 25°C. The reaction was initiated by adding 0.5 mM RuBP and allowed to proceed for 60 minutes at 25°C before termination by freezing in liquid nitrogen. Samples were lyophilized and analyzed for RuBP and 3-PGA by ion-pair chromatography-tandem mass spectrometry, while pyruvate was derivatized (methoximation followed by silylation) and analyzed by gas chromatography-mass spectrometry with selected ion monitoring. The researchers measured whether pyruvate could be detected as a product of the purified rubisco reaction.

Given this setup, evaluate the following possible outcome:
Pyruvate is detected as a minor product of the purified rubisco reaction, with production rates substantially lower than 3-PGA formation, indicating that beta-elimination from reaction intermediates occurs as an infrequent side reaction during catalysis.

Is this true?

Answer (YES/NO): YES